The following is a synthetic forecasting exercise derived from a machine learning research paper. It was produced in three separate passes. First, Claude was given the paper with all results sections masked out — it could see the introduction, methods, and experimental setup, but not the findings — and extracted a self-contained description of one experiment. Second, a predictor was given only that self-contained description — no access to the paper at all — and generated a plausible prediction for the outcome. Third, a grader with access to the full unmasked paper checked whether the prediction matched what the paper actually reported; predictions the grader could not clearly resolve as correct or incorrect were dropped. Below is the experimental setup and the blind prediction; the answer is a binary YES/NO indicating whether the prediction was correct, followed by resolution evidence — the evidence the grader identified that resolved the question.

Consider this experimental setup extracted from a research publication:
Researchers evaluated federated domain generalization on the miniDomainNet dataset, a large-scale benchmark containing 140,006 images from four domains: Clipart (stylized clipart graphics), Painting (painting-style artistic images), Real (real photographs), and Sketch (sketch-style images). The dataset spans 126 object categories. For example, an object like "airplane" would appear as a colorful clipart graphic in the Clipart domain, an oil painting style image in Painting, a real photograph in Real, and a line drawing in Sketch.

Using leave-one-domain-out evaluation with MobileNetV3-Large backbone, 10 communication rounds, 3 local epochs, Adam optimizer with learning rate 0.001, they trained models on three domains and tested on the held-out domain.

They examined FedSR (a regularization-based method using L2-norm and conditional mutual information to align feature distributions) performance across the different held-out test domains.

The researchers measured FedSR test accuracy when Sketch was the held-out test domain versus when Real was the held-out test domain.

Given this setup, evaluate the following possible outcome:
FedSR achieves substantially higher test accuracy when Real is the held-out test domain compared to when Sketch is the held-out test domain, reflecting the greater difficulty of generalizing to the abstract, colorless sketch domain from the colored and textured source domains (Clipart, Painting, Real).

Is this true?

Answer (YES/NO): YES